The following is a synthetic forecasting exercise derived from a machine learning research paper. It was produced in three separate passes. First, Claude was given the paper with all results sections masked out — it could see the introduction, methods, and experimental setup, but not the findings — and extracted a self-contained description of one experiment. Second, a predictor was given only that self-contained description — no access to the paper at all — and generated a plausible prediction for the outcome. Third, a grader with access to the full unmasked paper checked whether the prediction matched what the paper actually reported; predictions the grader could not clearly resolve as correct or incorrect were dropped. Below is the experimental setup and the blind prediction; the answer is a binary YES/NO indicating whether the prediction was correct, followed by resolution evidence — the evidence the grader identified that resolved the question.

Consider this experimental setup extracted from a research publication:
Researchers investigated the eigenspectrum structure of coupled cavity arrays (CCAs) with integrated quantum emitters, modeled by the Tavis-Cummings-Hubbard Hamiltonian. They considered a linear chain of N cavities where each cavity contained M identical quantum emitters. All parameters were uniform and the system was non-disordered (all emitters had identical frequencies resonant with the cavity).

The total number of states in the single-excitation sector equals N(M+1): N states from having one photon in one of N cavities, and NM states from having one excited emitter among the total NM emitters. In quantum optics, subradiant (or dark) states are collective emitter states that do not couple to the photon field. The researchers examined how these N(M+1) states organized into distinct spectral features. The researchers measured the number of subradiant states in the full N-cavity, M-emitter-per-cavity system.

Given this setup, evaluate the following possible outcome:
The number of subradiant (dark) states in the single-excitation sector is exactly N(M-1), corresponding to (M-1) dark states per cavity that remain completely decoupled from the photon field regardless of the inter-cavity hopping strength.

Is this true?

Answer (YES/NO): YES